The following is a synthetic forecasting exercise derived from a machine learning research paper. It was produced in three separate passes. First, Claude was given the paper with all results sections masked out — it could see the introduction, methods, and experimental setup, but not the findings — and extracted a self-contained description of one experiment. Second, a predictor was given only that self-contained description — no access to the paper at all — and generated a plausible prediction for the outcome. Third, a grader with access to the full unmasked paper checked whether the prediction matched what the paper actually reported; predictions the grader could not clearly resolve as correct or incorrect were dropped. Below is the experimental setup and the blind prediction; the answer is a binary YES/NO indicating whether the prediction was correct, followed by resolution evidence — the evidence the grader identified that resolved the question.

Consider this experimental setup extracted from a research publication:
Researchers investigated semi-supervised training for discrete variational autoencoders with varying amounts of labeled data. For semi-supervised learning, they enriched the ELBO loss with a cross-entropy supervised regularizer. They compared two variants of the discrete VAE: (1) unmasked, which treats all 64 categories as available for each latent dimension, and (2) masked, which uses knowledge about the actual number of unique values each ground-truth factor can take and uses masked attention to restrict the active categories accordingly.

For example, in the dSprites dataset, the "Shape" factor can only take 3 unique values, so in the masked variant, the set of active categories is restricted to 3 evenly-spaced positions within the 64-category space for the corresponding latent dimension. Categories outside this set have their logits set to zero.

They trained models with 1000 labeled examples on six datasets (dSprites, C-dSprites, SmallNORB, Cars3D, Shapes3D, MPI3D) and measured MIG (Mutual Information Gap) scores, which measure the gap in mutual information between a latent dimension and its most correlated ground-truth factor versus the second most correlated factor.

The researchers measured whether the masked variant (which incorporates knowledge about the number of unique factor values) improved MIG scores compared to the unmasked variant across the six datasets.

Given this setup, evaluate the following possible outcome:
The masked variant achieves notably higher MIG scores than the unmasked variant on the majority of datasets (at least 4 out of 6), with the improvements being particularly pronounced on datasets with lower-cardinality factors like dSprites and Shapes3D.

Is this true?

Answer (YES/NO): NO